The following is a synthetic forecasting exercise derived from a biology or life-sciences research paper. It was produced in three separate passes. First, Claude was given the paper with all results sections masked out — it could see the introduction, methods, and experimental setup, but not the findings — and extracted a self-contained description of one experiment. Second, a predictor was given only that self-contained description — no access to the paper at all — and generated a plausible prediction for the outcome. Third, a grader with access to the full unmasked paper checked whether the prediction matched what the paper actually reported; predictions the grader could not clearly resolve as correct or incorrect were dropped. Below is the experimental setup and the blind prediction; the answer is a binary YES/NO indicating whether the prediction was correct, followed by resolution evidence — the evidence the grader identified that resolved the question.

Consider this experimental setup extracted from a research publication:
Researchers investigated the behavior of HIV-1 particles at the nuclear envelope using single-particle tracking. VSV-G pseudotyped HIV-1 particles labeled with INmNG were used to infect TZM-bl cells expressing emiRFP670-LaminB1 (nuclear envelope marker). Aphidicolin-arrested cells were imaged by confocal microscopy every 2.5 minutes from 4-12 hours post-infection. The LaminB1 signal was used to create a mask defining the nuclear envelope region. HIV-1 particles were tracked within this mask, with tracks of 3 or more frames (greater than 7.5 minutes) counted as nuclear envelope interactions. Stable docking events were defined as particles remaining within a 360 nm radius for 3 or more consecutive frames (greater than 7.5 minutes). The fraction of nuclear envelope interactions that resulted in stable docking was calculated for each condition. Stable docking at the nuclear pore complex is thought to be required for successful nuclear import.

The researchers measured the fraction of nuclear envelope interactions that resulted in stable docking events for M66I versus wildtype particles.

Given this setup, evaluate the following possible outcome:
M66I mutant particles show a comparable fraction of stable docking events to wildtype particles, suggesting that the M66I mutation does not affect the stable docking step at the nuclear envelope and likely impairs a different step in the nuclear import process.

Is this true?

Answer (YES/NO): YES